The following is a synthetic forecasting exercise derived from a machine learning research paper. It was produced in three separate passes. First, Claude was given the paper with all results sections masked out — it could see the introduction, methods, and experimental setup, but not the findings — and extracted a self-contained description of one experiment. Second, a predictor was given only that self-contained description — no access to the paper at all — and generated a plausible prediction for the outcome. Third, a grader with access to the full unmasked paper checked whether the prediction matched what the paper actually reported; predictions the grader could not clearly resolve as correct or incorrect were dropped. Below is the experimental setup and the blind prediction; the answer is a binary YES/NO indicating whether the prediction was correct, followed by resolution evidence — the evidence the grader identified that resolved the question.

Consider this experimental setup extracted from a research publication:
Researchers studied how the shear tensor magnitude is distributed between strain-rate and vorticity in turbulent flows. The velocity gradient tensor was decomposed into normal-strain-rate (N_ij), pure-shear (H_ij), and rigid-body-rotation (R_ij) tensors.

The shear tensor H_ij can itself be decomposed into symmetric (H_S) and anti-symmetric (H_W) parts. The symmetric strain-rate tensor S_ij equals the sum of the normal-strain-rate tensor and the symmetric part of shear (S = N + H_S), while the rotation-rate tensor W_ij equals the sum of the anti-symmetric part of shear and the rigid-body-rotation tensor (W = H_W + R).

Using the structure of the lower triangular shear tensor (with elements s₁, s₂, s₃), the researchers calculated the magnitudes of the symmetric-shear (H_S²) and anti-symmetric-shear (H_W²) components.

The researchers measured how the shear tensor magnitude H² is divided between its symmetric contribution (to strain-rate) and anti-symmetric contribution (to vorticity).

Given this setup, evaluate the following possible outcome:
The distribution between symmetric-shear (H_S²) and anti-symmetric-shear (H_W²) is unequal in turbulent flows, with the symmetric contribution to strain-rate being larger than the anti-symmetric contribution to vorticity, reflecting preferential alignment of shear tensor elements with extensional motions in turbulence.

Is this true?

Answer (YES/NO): NO